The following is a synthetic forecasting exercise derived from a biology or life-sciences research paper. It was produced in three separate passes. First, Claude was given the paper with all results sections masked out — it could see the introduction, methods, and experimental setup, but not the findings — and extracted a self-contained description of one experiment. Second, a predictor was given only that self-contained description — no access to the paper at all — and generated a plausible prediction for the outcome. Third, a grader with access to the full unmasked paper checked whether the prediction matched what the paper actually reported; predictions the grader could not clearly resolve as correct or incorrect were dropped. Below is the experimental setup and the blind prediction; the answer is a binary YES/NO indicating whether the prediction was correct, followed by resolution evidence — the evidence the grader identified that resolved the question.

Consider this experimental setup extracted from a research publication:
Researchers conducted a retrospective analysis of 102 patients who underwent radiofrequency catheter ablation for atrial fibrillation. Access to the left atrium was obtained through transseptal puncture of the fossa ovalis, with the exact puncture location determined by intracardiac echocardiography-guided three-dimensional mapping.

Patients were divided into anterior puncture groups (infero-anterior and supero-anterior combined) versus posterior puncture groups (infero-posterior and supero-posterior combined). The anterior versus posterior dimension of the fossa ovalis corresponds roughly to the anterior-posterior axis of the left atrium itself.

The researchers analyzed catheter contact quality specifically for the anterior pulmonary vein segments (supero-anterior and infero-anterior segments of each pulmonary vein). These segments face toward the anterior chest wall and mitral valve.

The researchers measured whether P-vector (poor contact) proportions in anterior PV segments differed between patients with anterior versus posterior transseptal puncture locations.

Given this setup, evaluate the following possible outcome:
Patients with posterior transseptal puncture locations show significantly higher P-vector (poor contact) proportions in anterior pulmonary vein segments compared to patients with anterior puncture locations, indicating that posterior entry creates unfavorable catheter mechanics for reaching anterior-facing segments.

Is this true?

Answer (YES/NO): NO